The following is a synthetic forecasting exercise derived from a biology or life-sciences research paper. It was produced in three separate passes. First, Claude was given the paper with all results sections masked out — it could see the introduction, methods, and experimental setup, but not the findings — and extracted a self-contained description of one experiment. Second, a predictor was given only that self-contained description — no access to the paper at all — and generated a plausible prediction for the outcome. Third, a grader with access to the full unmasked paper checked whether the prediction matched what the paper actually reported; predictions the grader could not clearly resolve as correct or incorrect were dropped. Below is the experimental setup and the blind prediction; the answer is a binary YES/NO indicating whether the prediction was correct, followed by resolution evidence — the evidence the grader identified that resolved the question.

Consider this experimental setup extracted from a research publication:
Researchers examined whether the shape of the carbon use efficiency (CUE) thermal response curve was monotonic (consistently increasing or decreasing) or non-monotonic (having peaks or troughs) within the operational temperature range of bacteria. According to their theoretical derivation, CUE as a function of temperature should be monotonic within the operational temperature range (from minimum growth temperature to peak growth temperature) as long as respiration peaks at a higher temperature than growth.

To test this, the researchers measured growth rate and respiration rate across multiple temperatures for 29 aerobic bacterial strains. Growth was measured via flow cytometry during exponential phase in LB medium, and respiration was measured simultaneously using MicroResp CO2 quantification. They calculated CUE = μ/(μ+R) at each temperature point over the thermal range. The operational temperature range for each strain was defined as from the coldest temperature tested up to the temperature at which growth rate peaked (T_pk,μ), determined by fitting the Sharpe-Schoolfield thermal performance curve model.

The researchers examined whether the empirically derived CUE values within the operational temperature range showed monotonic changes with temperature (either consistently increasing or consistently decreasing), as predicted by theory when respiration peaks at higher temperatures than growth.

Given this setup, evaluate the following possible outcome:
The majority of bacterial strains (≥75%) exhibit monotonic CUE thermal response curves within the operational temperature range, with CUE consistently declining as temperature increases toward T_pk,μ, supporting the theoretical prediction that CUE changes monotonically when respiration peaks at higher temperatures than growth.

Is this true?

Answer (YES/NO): NO